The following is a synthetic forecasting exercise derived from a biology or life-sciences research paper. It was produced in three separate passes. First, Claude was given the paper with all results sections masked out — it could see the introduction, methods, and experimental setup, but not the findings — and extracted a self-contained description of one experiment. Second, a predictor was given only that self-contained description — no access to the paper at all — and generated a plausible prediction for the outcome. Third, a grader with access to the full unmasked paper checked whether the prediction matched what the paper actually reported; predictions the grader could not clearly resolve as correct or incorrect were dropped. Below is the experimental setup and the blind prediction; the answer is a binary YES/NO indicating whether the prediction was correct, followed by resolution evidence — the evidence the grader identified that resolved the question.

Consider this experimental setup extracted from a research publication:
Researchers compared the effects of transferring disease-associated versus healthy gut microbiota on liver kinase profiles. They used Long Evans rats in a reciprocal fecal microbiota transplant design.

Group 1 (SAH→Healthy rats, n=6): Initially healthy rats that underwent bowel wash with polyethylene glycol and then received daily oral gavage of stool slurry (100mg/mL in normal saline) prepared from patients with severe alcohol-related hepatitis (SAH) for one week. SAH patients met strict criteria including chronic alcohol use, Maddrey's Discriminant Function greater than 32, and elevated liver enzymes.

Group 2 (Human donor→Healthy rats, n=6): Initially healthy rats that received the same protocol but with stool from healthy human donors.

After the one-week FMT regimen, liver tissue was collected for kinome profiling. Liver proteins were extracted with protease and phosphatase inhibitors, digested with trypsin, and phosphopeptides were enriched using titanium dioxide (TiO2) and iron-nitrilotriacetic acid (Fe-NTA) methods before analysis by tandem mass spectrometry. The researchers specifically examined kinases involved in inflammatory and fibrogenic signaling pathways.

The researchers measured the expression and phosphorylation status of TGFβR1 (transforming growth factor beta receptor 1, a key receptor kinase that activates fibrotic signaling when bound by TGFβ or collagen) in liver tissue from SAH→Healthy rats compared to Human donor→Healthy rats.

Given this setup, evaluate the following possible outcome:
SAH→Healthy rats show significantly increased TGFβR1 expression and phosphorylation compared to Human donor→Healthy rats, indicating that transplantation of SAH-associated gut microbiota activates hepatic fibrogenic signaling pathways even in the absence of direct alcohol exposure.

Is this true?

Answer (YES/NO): YES